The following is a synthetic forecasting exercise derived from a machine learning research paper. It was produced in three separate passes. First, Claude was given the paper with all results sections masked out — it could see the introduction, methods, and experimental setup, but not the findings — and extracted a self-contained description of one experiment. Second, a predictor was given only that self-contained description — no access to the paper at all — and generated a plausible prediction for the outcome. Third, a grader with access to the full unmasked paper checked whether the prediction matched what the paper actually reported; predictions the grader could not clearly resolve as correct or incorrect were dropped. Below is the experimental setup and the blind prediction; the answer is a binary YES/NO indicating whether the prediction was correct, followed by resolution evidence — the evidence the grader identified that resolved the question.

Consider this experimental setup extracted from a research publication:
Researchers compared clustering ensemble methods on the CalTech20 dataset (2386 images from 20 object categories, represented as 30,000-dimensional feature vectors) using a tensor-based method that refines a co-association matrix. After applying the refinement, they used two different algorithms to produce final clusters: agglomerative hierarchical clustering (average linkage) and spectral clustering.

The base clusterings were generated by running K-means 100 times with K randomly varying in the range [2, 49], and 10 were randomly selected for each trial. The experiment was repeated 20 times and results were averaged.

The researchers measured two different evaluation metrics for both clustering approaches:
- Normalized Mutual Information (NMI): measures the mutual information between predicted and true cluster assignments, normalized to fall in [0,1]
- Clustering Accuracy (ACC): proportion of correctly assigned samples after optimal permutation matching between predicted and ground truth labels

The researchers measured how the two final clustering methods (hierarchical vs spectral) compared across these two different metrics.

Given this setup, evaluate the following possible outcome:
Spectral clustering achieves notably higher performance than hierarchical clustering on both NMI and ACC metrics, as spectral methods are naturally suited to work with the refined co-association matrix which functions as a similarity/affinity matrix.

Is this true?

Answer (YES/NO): NO